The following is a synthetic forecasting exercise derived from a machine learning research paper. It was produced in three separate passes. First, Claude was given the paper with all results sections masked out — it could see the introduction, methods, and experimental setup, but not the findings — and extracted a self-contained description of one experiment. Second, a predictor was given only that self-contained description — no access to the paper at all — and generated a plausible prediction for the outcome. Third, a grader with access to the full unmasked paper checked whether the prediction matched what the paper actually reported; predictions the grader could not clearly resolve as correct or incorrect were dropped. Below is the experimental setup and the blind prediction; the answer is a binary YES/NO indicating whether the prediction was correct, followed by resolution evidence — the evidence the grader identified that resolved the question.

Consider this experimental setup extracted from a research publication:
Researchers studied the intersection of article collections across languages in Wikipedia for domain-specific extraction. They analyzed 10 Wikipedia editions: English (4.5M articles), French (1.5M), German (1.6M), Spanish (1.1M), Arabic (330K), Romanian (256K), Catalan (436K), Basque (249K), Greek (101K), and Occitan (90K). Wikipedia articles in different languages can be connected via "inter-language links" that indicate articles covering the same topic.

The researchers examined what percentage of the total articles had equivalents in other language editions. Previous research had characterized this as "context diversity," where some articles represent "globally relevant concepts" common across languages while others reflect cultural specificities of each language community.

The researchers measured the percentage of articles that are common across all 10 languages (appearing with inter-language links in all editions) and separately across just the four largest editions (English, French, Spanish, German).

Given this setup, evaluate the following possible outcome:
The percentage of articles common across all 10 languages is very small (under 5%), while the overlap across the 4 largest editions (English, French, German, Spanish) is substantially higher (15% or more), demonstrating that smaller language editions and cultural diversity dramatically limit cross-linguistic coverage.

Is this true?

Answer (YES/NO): NO